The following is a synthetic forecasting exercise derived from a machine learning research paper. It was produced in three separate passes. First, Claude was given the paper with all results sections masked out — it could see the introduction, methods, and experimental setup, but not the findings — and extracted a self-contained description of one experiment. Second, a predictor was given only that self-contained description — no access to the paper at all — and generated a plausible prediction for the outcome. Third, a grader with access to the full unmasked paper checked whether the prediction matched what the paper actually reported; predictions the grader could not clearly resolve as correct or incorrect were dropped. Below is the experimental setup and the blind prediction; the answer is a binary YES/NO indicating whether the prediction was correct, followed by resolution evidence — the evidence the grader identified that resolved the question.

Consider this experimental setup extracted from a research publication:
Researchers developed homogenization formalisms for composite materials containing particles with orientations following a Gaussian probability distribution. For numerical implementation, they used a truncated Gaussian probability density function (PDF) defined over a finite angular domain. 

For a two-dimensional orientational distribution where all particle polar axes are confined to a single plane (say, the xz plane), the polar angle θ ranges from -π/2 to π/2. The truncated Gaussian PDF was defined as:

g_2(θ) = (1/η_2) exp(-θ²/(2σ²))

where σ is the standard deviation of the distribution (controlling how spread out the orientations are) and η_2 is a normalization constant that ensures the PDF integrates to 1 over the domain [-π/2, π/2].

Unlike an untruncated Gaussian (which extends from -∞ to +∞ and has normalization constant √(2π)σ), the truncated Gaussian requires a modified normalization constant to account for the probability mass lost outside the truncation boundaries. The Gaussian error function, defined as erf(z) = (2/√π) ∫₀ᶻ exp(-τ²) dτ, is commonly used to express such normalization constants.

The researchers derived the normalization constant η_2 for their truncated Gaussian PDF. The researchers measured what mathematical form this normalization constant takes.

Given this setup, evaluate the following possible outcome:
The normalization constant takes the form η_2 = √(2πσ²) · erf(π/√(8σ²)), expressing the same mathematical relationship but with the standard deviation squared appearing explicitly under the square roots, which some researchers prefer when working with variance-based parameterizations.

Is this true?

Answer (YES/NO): NO